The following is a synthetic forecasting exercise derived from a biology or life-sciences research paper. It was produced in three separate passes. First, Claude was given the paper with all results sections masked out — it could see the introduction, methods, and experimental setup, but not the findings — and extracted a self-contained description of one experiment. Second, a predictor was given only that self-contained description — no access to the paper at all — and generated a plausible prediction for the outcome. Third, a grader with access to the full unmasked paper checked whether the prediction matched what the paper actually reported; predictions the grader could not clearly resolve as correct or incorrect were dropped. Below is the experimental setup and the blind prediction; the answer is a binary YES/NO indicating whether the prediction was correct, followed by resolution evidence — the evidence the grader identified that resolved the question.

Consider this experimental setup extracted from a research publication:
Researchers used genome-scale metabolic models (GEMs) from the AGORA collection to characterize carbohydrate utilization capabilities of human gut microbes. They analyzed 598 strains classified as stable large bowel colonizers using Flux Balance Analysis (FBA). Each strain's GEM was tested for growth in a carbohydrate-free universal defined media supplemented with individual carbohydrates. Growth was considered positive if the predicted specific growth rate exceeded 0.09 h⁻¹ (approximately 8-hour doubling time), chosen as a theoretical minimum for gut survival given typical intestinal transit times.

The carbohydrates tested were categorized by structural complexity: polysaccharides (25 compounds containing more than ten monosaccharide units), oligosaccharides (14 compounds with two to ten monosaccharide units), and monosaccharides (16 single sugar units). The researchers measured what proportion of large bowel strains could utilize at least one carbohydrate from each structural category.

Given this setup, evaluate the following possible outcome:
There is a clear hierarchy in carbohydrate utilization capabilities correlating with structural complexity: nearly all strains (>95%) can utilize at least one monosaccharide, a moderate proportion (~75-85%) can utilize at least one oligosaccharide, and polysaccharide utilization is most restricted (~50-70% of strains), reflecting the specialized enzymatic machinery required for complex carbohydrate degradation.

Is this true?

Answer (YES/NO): NO